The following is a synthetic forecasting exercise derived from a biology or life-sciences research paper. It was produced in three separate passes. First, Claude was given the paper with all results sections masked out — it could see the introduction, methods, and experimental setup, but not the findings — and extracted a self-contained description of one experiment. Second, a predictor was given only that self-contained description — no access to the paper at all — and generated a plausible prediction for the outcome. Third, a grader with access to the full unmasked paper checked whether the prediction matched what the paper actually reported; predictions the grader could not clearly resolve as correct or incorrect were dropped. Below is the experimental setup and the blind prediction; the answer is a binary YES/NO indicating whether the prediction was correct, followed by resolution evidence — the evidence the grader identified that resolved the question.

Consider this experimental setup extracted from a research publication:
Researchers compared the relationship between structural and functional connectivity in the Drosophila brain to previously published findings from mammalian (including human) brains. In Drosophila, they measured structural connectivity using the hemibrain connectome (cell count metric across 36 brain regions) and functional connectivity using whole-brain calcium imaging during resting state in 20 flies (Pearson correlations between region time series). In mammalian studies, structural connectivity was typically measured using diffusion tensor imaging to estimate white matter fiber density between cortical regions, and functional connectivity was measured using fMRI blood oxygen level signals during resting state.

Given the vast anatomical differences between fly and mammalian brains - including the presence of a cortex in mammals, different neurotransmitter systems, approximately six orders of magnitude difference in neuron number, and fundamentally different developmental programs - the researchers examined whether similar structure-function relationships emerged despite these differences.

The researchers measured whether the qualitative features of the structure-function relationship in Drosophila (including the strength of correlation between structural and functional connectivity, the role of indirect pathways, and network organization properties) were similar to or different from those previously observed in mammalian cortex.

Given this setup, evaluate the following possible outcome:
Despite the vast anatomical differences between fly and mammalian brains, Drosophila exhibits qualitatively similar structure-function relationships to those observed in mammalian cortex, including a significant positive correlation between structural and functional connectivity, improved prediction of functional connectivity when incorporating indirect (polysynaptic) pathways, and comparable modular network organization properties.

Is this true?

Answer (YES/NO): YES